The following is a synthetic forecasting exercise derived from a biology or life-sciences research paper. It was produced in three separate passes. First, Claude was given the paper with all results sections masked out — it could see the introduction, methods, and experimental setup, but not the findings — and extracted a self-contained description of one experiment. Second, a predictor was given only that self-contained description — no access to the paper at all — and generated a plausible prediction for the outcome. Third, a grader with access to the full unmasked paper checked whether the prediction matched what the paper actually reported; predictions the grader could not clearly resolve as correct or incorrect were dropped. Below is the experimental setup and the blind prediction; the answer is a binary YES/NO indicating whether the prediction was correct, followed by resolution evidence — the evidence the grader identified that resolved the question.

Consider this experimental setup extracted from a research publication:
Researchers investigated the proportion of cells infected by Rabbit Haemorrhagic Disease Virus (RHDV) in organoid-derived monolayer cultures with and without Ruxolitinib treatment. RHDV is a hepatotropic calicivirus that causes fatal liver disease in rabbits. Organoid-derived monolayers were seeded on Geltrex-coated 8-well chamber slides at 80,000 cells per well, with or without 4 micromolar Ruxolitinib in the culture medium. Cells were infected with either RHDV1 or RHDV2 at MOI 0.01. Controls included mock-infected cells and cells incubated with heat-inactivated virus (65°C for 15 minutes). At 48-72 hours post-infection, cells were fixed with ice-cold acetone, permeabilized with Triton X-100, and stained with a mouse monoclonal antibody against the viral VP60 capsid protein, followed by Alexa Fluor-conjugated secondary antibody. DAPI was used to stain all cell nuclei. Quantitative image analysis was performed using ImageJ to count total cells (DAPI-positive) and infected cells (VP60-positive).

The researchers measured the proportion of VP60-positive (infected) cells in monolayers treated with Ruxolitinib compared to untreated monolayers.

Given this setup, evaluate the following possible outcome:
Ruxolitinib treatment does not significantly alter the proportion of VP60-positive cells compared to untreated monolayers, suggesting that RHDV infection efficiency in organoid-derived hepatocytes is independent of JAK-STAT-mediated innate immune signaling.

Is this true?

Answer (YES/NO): NO